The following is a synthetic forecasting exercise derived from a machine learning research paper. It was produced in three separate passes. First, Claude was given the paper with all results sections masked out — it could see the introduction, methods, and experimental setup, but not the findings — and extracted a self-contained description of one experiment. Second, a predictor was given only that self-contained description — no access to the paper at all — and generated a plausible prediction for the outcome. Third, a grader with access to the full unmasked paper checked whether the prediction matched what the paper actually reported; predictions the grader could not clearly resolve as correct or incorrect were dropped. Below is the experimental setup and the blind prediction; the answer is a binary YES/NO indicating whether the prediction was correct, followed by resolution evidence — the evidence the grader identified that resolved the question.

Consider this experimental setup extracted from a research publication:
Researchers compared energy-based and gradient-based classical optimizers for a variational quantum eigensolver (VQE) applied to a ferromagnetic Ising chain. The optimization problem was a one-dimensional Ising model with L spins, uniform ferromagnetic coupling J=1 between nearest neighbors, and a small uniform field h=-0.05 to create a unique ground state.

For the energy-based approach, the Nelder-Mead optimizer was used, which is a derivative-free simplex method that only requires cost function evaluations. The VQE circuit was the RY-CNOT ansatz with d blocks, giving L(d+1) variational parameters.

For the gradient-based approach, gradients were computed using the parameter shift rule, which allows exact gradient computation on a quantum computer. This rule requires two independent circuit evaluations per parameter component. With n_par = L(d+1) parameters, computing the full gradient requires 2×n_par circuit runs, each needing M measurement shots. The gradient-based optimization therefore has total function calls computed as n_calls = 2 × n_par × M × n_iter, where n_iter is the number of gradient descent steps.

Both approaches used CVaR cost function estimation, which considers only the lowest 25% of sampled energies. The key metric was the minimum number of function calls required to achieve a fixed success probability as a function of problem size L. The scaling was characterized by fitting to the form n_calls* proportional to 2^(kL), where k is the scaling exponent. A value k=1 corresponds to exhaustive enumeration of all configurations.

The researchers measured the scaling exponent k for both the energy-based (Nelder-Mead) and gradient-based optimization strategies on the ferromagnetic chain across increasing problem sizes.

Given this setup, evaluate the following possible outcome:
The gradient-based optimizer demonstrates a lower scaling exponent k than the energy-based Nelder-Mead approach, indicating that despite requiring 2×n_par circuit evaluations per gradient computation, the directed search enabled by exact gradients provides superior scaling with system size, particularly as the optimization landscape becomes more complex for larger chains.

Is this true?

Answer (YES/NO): YES